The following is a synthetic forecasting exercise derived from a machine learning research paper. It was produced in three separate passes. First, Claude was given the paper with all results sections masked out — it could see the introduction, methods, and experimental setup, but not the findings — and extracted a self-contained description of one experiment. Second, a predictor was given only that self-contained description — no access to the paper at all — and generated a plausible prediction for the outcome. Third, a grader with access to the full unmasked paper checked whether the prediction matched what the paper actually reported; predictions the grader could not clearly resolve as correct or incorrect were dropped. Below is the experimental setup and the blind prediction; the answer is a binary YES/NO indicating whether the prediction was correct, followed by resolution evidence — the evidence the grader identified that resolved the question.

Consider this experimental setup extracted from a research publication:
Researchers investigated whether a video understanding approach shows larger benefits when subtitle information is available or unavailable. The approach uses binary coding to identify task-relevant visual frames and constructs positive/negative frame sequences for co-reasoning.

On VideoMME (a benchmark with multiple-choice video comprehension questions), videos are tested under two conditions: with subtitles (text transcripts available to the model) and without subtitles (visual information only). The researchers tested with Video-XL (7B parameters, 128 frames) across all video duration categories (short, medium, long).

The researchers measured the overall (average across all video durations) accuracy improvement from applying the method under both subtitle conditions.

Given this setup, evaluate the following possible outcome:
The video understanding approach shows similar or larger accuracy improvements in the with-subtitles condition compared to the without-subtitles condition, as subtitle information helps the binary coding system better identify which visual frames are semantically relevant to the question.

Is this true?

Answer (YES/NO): NO